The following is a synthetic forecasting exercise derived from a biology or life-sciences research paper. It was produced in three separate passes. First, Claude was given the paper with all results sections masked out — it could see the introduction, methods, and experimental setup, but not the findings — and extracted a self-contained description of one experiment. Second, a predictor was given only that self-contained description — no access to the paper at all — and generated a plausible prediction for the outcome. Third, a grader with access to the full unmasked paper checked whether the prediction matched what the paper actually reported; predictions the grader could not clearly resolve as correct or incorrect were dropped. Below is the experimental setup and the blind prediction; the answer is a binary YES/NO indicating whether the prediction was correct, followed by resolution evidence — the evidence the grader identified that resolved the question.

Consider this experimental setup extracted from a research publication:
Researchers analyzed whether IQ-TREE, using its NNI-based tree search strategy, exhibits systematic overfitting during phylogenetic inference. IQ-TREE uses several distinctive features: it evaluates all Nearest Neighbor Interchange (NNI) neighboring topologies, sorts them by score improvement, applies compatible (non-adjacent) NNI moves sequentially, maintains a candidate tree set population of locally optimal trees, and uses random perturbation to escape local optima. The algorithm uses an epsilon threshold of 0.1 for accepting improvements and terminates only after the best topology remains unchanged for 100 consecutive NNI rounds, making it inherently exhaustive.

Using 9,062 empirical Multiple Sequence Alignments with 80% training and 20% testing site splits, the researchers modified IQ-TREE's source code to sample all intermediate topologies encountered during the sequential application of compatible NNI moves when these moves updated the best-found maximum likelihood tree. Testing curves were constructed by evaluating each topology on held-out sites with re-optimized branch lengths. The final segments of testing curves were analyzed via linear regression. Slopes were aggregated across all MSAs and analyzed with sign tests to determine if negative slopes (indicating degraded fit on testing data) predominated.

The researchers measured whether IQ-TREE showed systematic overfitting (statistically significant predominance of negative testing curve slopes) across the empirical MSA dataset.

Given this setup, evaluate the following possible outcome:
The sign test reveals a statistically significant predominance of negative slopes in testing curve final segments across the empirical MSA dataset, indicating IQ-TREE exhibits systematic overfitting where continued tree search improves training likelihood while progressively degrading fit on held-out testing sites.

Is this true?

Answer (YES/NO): NO